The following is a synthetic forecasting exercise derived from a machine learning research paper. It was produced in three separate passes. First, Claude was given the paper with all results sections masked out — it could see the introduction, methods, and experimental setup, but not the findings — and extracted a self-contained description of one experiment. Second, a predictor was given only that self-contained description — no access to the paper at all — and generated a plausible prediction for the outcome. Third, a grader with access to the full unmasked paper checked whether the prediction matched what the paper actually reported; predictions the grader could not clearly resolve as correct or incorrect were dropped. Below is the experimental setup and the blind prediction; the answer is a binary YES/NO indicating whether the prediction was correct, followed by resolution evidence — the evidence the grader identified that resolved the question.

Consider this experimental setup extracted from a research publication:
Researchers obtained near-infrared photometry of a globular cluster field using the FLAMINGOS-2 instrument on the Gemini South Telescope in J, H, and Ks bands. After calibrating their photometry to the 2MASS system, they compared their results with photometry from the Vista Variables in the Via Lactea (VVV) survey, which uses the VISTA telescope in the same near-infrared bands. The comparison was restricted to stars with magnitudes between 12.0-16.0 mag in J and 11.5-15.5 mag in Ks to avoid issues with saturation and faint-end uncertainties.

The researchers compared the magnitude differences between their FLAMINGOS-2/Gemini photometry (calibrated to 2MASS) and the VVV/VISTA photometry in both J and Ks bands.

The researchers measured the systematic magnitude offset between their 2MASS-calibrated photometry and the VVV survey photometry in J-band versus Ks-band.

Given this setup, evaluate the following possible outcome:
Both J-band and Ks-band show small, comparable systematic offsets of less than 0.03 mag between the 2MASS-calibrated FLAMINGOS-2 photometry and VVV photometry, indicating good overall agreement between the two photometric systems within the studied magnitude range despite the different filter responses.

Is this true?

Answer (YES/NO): NO